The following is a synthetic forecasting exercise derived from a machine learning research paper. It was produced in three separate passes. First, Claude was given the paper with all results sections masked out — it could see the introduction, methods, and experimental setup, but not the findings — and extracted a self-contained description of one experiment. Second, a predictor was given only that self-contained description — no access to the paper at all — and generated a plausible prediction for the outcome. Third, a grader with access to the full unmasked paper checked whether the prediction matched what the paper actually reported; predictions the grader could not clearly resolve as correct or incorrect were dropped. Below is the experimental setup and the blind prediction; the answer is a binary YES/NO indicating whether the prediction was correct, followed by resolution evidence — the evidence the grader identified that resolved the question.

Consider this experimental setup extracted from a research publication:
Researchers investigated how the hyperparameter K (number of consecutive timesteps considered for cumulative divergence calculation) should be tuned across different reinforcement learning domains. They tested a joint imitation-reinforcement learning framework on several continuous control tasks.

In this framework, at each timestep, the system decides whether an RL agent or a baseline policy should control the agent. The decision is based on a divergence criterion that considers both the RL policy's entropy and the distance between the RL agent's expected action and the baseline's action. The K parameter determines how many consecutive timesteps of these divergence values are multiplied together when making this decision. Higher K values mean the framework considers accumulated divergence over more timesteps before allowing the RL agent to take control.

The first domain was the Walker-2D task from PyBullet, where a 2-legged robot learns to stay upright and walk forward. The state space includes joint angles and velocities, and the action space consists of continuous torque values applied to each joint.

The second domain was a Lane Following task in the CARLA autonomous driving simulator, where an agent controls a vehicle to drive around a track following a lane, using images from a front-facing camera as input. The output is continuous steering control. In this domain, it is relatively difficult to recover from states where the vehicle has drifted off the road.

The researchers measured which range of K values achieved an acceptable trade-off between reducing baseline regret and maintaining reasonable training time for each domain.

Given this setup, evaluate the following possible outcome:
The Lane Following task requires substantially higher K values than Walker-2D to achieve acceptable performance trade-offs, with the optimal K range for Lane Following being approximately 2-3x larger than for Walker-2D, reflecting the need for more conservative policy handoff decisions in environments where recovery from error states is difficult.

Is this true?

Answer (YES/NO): NO